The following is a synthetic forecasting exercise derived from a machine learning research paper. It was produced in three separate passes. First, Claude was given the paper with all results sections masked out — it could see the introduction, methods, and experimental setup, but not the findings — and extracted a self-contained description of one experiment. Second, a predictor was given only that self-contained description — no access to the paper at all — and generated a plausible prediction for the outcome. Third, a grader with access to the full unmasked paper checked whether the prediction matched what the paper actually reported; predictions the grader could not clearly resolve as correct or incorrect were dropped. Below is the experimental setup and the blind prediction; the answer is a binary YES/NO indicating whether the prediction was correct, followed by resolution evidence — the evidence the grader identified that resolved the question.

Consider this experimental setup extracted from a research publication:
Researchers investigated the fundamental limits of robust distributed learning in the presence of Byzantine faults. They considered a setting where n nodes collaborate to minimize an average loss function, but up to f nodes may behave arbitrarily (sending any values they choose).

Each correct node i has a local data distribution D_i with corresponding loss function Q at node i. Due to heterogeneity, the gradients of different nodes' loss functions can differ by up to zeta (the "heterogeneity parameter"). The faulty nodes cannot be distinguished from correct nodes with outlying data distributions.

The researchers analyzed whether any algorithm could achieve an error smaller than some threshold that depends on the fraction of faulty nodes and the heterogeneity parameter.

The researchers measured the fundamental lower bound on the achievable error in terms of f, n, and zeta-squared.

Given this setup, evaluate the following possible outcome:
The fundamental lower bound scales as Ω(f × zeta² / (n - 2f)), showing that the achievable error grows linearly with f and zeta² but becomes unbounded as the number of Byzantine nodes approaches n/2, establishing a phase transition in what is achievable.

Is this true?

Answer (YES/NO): NO